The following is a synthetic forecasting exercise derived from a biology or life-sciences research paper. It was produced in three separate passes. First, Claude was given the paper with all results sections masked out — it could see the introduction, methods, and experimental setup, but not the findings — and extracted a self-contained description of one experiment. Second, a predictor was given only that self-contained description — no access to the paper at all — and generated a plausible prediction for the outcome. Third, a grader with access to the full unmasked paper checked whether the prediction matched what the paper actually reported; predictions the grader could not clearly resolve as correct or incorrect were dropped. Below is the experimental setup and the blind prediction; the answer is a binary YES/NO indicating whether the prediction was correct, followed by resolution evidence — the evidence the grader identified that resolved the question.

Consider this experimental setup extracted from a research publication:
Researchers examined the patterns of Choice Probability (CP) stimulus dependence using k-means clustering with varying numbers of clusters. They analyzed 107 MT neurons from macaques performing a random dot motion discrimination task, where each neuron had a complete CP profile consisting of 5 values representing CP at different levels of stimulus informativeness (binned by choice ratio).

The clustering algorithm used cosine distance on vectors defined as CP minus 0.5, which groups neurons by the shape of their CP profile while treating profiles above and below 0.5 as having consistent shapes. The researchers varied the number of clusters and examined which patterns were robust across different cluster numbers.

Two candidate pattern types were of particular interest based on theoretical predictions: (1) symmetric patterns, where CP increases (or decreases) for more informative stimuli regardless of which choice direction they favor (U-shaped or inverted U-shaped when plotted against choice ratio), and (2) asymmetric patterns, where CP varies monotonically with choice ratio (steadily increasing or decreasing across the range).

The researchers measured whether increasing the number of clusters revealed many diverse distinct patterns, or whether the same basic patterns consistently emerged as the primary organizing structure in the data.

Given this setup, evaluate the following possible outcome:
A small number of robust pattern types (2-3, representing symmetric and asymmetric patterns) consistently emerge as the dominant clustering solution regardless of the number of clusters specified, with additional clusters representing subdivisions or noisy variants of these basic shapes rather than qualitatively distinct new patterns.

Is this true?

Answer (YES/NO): YES